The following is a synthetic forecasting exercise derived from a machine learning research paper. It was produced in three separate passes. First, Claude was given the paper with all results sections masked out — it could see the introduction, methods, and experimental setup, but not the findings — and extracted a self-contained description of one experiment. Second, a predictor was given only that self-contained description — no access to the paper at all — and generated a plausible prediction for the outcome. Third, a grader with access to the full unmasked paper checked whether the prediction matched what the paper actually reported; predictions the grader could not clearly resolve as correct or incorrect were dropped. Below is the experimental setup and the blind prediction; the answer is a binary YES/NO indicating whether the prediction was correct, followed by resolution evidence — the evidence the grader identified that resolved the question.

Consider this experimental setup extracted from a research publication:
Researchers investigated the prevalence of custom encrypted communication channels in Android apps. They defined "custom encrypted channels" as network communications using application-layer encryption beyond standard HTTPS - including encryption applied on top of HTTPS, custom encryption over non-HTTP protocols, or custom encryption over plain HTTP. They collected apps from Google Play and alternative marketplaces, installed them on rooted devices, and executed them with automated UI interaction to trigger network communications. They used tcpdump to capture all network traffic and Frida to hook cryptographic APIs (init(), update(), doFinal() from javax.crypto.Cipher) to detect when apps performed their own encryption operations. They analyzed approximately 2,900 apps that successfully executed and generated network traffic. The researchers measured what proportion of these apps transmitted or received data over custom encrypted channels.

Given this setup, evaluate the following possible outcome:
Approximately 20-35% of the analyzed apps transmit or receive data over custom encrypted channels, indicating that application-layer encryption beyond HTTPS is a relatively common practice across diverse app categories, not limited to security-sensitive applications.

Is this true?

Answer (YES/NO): YES